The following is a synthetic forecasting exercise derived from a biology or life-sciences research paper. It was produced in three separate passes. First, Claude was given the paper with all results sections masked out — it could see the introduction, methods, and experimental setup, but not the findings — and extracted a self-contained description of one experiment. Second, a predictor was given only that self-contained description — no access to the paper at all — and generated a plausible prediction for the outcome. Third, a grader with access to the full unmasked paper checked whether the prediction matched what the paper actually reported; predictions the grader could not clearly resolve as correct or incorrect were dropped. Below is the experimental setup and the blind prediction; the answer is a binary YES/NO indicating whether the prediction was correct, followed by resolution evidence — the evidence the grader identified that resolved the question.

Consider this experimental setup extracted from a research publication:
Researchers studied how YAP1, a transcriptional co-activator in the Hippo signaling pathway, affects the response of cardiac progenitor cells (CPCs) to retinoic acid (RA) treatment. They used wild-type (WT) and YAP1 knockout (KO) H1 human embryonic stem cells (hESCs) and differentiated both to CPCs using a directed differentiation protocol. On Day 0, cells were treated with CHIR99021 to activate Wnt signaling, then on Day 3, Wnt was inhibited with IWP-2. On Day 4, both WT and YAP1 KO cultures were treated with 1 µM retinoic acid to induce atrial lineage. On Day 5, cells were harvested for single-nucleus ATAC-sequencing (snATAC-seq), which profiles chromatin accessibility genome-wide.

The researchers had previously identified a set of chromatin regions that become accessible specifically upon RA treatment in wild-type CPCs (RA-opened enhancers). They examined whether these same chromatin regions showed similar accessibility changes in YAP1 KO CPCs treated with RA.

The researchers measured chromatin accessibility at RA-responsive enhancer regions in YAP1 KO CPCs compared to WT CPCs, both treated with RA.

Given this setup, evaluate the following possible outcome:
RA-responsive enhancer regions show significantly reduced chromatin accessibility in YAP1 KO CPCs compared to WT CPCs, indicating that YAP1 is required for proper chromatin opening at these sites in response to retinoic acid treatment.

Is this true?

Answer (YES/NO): YES